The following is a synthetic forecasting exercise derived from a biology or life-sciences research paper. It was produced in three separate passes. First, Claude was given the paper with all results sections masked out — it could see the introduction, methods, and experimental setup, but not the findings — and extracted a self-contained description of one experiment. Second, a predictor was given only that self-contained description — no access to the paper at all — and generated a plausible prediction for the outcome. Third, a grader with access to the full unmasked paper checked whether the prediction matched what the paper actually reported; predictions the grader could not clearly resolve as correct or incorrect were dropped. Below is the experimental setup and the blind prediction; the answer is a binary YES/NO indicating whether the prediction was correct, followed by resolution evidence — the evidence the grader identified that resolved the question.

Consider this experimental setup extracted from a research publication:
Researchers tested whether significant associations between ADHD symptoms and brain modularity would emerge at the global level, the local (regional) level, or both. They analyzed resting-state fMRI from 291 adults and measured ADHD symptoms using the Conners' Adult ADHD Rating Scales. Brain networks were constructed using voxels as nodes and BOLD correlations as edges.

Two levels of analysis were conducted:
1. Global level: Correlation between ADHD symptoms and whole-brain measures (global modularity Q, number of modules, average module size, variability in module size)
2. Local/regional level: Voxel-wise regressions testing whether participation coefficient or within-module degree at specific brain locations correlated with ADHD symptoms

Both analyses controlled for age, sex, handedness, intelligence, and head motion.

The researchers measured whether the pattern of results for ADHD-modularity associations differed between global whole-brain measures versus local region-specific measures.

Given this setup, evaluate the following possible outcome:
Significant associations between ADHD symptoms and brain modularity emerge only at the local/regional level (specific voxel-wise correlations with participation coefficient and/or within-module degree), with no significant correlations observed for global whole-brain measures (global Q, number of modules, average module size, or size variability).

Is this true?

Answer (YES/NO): YES